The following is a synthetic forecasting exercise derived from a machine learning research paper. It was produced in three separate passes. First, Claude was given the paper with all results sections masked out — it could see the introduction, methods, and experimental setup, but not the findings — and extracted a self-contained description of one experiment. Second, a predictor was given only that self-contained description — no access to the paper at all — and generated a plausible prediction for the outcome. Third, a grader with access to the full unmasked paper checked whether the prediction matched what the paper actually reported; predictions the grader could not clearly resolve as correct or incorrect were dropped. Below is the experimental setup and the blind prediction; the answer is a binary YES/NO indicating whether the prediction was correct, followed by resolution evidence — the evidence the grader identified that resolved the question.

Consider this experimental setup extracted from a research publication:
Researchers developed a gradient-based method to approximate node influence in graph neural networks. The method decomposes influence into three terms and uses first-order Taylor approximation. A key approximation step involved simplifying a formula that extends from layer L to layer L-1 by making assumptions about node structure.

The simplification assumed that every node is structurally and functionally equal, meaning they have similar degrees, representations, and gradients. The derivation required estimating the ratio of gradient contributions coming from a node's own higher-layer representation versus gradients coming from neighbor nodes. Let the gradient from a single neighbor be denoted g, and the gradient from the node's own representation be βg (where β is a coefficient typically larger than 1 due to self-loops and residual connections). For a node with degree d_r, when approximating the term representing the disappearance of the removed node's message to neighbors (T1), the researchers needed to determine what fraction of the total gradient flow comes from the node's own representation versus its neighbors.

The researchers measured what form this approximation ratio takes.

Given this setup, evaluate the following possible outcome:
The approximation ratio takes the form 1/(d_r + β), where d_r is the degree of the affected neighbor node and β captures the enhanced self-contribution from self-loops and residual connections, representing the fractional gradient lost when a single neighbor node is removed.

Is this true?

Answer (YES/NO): NO